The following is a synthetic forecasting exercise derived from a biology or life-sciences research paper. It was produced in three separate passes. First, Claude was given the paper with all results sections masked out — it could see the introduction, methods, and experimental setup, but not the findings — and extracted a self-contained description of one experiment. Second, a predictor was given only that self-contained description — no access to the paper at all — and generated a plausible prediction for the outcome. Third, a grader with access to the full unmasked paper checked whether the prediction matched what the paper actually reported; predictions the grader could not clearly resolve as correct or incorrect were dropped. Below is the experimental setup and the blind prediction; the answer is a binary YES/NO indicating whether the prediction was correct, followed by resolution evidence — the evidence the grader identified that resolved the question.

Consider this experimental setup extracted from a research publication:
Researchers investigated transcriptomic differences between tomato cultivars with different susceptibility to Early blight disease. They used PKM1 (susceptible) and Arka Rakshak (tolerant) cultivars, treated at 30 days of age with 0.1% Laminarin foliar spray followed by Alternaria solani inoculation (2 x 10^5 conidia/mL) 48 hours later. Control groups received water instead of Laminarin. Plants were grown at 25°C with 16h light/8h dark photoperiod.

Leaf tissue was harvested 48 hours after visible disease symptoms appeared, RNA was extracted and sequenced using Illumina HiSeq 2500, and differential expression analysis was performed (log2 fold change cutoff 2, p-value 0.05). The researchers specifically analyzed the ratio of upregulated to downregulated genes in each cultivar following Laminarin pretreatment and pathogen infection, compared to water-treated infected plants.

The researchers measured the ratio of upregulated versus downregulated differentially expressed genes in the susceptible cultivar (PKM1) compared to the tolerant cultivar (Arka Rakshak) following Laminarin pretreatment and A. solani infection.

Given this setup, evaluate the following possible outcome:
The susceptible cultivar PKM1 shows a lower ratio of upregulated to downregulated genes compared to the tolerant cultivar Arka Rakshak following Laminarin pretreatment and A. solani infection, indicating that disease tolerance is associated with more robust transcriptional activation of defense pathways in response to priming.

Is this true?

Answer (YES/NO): YES